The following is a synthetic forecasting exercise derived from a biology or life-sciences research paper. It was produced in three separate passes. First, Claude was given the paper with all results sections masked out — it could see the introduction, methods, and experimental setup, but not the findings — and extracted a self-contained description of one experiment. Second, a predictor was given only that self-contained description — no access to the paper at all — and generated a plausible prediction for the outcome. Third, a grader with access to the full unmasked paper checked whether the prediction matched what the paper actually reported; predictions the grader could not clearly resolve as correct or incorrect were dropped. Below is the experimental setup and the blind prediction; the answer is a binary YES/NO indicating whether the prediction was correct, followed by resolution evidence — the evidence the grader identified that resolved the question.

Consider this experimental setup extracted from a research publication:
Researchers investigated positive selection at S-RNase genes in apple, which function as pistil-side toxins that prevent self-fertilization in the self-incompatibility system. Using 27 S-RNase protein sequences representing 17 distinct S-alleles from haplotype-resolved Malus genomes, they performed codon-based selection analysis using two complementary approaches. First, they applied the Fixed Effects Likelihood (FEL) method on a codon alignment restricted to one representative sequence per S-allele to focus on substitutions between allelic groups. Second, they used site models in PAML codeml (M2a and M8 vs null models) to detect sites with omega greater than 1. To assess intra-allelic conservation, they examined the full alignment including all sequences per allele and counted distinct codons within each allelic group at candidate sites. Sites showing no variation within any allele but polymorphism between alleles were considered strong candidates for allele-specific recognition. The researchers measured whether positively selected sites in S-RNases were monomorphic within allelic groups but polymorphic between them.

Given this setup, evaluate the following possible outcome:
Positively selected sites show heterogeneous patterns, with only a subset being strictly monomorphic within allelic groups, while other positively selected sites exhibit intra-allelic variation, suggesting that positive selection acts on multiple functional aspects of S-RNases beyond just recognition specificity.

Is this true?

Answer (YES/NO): NO